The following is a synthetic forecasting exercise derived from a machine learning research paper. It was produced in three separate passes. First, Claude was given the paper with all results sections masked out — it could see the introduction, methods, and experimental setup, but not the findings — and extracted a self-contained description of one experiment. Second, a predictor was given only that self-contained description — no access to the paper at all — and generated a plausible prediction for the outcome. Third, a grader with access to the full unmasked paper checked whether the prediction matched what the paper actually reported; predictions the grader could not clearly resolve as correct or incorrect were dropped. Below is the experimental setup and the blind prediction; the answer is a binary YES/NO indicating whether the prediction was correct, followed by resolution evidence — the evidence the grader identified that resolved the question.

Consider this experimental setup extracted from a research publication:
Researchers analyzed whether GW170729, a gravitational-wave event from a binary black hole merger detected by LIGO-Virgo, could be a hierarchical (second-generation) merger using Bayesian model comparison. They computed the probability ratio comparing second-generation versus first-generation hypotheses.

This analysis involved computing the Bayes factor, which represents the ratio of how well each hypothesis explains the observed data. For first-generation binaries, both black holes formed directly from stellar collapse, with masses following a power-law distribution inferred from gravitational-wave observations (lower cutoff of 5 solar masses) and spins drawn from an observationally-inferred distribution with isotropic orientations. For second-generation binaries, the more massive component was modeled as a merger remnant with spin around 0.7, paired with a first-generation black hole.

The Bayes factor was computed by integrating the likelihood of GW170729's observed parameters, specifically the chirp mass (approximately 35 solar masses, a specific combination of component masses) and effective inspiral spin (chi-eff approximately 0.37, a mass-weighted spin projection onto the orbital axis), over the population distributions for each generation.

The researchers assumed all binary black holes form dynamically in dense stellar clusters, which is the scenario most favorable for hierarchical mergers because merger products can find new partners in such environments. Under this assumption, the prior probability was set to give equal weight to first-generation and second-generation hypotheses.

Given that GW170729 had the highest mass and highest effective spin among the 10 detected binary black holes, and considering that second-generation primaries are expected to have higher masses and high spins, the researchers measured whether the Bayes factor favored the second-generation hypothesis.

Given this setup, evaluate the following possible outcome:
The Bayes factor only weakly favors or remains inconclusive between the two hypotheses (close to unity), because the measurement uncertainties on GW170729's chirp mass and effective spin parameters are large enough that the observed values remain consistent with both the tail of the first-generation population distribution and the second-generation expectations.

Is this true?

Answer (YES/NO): NO